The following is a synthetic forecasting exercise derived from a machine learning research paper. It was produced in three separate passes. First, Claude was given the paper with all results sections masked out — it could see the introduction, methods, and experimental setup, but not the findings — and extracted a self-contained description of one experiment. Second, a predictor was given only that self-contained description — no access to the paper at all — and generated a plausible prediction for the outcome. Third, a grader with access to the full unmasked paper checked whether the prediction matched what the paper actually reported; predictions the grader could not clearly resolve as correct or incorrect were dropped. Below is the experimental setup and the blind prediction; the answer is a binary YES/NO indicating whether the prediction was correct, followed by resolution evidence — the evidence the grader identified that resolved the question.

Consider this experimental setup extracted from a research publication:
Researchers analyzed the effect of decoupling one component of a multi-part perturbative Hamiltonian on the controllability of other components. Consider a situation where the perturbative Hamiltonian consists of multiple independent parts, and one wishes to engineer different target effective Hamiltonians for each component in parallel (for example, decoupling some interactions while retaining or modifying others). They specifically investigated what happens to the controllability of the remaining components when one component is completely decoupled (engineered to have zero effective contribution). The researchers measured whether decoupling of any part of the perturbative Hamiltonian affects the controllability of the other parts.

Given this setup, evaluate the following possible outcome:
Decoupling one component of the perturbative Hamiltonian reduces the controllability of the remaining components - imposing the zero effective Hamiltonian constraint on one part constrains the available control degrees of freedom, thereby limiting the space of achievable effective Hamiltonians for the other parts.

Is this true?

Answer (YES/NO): NO